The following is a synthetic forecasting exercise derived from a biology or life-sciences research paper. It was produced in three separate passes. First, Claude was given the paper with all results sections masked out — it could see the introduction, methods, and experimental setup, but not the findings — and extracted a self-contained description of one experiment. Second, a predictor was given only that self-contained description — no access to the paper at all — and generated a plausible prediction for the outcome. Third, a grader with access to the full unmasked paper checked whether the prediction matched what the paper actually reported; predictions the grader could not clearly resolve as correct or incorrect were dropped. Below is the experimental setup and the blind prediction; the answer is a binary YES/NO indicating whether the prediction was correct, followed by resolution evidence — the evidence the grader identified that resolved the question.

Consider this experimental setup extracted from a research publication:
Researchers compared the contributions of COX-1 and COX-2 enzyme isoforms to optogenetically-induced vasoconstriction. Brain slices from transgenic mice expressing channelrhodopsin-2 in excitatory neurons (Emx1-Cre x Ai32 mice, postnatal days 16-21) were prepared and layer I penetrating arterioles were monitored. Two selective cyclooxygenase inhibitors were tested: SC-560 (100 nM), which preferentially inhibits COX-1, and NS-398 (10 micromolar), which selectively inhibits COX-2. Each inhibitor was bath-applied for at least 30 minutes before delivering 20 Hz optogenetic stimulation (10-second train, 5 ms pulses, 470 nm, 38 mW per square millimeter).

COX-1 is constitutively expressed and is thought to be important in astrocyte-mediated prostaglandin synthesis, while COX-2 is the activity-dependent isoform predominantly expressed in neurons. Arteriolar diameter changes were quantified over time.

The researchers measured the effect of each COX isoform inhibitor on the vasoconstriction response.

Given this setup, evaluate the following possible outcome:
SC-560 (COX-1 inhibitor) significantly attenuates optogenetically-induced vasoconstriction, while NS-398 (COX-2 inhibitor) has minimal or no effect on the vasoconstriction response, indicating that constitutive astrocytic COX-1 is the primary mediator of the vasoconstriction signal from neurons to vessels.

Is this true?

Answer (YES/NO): NO